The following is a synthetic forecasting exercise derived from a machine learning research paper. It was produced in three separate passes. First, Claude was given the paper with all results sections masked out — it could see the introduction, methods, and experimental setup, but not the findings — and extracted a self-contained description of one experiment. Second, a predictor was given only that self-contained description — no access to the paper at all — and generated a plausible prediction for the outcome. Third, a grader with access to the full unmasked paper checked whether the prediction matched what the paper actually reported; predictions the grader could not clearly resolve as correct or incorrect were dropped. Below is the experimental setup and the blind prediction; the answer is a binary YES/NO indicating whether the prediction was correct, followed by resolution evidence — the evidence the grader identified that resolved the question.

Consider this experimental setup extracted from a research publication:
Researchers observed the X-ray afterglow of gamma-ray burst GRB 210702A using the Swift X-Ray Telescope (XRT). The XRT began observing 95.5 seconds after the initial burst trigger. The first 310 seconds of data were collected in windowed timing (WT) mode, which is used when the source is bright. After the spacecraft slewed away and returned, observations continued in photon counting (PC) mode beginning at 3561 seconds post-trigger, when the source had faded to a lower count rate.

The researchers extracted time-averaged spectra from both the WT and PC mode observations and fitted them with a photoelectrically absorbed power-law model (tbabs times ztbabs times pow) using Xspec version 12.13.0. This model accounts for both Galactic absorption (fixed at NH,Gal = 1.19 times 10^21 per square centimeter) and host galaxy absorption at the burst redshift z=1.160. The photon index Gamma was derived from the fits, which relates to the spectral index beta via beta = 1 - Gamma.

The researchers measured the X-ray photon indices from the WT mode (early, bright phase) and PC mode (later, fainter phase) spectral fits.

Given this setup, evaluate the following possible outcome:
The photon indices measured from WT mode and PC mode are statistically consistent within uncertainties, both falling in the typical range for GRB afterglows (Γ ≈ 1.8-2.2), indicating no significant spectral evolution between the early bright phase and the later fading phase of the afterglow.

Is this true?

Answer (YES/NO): NO